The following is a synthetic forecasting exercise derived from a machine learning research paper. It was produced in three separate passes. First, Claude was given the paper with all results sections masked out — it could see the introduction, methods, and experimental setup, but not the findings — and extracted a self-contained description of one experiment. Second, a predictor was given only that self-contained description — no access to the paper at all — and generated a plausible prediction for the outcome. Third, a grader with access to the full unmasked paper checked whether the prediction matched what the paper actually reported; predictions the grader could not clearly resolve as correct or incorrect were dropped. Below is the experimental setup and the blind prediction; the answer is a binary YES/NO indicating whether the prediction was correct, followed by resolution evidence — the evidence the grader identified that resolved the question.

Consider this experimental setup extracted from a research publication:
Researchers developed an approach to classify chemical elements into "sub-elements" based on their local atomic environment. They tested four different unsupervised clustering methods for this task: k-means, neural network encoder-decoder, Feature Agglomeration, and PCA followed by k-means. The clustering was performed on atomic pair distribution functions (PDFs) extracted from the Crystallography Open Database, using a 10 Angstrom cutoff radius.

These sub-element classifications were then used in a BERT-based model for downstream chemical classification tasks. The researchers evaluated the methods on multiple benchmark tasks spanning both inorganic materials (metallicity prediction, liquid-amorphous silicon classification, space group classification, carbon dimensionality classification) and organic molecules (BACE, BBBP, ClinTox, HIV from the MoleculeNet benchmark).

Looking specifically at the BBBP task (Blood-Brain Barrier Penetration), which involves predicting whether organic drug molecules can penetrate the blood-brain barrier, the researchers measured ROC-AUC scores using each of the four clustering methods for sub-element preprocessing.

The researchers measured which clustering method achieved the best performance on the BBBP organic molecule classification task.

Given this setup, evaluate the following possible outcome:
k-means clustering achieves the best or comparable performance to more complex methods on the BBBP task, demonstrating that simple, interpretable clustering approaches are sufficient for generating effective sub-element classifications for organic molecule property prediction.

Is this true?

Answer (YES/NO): NO